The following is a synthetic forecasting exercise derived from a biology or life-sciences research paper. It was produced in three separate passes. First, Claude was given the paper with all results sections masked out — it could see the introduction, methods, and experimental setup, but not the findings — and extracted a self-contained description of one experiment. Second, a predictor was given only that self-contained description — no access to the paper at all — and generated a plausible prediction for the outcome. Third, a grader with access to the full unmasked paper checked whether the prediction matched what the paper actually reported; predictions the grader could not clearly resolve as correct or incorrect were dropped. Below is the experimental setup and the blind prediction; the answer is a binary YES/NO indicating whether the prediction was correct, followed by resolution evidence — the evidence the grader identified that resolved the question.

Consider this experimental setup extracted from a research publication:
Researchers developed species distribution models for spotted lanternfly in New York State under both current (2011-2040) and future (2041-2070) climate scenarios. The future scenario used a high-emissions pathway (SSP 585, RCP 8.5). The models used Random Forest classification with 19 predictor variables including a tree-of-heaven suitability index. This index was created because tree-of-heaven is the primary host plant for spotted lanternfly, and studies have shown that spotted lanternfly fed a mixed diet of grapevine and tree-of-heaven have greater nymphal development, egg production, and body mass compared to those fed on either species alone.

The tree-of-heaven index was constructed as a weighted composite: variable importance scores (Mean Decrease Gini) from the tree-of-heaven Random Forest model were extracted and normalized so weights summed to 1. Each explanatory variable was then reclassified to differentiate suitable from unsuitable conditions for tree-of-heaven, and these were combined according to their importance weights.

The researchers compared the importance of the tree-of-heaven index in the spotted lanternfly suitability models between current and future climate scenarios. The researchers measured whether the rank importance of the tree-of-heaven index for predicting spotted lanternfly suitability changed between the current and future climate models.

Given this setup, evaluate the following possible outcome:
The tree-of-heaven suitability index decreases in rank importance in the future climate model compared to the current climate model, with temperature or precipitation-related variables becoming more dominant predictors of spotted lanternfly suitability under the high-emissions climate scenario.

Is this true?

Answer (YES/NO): YES